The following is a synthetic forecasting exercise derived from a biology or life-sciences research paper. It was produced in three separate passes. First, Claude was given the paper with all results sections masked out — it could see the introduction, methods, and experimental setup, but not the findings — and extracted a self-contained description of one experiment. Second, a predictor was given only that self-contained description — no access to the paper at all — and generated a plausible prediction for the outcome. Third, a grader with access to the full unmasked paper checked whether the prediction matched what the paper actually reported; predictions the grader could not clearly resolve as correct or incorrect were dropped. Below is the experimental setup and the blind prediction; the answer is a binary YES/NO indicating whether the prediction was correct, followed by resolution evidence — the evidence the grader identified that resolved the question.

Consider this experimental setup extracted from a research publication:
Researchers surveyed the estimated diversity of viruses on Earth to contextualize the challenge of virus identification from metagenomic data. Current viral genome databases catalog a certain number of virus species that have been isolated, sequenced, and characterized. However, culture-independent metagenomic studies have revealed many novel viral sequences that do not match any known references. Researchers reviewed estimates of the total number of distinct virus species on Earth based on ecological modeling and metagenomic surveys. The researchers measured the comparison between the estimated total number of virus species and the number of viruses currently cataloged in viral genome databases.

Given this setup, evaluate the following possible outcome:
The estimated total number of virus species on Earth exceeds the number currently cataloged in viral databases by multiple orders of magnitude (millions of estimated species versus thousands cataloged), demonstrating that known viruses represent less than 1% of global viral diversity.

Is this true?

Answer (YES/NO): NO